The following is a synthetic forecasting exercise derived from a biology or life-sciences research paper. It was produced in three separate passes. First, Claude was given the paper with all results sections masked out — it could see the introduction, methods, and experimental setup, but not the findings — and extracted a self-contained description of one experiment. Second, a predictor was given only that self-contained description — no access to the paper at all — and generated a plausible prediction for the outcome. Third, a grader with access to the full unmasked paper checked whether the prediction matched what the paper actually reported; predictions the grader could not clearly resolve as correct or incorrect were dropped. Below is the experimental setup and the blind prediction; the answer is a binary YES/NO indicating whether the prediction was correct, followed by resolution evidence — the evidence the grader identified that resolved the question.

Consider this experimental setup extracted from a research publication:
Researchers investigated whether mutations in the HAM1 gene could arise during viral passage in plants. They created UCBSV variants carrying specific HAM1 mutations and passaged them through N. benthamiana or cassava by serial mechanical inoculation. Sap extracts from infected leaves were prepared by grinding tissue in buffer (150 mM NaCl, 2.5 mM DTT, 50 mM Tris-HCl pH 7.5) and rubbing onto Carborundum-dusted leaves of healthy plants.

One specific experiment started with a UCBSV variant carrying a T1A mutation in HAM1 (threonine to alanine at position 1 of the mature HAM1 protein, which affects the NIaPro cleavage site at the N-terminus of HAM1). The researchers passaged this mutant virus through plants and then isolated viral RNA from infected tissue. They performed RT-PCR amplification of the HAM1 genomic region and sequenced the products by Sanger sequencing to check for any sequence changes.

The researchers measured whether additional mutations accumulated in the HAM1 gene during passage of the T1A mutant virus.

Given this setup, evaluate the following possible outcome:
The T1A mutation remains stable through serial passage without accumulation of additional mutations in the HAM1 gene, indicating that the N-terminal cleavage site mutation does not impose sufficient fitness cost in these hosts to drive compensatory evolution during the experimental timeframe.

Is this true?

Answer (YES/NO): NO